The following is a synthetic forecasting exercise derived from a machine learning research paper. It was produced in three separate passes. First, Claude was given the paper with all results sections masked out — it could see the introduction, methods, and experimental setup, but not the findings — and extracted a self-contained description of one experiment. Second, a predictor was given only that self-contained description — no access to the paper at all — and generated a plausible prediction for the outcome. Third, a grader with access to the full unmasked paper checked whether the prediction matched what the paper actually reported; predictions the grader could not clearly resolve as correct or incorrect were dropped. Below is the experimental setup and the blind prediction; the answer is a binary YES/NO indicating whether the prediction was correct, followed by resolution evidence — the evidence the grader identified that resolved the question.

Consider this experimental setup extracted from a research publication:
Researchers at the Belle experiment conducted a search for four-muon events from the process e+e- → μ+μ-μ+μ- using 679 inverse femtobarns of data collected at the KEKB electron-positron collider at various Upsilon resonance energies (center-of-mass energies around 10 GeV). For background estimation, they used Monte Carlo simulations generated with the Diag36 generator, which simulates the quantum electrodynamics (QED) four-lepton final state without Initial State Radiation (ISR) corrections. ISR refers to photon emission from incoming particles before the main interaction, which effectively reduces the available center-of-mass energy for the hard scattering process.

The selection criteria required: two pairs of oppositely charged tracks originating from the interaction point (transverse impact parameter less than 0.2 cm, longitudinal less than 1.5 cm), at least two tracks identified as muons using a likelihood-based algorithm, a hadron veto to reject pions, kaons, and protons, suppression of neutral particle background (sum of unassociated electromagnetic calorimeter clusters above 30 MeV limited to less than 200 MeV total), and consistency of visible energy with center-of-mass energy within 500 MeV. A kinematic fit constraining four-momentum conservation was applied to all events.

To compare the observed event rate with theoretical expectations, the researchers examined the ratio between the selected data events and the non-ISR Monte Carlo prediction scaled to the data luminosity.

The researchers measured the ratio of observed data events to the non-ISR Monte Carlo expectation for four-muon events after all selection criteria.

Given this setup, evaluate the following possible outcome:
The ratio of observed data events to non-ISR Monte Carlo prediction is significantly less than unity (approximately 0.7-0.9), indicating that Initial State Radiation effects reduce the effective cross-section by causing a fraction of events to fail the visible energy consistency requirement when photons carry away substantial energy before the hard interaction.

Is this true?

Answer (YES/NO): YES